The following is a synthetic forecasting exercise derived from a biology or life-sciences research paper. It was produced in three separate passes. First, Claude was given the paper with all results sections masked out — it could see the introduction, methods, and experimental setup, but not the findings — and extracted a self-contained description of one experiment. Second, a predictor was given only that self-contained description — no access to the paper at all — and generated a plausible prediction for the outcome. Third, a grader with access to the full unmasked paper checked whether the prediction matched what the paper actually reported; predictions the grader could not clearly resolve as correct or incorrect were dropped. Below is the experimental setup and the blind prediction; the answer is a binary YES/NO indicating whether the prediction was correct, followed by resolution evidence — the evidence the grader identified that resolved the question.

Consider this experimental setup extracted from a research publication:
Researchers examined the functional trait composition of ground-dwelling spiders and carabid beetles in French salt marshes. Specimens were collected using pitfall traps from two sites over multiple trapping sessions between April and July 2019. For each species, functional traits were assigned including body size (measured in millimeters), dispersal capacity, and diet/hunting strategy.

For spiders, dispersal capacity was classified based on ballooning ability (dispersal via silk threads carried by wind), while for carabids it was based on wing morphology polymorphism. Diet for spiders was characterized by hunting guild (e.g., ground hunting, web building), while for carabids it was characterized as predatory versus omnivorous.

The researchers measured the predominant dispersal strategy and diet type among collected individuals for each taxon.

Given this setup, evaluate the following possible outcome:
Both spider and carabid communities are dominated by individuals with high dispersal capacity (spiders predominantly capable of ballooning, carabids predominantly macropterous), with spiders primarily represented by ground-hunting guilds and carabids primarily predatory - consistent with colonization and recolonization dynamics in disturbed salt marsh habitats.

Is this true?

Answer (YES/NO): NO